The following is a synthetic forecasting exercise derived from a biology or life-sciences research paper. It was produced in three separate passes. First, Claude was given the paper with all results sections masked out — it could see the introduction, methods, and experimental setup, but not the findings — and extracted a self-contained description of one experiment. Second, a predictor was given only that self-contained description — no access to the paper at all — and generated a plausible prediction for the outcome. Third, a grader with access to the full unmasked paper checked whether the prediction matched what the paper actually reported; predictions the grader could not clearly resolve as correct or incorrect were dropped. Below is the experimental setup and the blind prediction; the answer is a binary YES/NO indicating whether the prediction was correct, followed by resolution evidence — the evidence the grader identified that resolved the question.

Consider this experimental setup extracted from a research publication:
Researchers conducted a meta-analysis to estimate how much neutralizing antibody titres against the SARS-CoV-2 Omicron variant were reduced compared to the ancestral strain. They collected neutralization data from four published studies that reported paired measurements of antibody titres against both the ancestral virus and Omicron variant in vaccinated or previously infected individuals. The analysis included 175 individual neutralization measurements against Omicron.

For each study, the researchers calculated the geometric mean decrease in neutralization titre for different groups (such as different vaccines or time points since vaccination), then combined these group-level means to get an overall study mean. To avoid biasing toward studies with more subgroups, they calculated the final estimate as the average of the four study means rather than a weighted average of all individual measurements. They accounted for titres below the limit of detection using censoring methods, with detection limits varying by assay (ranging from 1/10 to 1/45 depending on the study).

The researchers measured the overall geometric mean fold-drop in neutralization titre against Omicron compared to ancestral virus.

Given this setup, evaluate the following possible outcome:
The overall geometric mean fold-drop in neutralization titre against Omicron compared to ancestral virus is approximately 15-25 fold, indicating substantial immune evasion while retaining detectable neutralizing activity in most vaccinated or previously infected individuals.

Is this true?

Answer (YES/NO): NO